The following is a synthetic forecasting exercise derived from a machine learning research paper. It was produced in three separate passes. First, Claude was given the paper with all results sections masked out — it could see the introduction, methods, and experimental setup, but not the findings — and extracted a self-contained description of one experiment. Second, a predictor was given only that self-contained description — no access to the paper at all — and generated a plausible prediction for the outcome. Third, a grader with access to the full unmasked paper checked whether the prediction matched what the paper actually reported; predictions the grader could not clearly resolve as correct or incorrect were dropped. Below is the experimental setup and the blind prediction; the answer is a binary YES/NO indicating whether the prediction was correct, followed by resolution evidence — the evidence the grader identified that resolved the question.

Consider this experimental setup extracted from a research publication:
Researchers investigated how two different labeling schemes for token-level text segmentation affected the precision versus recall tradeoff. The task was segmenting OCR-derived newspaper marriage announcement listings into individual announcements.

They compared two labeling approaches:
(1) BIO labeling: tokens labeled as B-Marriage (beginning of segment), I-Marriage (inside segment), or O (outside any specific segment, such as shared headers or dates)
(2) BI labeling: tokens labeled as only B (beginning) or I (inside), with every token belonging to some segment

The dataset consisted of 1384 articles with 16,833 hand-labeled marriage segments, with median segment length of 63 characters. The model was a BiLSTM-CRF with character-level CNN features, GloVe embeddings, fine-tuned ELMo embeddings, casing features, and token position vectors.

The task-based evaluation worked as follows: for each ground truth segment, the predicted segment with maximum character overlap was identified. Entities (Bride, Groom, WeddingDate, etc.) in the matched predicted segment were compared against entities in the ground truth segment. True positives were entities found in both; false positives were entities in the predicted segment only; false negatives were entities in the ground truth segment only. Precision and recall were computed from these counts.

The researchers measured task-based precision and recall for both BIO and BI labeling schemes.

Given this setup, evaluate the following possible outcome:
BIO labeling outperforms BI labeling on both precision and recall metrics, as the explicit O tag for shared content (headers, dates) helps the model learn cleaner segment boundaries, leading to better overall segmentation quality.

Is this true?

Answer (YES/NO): NO